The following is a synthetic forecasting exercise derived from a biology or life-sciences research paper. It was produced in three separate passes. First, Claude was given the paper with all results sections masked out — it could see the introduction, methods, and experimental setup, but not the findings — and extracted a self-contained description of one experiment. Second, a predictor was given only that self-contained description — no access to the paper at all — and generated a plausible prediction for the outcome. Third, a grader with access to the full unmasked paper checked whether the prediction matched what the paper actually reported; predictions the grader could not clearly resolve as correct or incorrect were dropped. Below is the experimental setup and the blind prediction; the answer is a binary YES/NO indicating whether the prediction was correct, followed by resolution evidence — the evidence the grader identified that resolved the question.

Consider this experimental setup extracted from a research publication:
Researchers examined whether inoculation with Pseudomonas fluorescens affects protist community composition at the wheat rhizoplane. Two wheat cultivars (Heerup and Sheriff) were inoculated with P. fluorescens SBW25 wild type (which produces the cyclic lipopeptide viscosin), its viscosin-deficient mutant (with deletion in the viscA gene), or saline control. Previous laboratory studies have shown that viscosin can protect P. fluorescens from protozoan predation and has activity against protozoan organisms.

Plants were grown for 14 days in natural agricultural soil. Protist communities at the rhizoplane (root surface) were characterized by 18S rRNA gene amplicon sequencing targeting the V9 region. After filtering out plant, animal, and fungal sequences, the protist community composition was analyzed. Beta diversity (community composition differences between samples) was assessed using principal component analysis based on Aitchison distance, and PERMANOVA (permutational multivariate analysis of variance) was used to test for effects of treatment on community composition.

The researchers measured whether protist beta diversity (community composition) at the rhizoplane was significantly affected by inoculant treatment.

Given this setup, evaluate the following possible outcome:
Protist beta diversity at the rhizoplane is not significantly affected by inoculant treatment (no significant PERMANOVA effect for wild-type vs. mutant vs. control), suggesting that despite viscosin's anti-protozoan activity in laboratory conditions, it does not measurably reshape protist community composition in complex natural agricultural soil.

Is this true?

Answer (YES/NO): NO